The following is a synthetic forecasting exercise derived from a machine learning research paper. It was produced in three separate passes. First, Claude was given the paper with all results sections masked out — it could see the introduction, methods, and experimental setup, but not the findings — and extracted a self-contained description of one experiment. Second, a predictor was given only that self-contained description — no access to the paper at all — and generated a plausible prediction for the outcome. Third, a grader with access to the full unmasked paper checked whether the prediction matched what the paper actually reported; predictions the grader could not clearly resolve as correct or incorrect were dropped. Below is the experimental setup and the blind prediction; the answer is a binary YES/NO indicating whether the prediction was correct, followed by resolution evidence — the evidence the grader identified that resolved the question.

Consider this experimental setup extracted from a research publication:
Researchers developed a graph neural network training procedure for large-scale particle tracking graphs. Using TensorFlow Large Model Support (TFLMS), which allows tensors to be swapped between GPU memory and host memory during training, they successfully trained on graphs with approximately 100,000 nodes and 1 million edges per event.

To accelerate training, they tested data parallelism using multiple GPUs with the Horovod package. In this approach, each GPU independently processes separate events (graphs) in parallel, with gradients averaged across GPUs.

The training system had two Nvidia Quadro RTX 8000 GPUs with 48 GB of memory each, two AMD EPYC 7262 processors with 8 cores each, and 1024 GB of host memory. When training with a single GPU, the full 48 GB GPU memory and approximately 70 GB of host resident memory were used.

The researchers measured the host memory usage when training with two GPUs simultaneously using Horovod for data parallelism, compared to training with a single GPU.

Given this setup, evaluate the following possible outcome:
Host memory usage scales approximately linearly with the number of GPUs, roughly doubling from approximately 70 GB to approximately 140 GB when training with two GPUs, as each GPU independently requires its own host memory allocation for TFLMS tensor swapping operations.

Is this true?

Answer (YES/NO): YES